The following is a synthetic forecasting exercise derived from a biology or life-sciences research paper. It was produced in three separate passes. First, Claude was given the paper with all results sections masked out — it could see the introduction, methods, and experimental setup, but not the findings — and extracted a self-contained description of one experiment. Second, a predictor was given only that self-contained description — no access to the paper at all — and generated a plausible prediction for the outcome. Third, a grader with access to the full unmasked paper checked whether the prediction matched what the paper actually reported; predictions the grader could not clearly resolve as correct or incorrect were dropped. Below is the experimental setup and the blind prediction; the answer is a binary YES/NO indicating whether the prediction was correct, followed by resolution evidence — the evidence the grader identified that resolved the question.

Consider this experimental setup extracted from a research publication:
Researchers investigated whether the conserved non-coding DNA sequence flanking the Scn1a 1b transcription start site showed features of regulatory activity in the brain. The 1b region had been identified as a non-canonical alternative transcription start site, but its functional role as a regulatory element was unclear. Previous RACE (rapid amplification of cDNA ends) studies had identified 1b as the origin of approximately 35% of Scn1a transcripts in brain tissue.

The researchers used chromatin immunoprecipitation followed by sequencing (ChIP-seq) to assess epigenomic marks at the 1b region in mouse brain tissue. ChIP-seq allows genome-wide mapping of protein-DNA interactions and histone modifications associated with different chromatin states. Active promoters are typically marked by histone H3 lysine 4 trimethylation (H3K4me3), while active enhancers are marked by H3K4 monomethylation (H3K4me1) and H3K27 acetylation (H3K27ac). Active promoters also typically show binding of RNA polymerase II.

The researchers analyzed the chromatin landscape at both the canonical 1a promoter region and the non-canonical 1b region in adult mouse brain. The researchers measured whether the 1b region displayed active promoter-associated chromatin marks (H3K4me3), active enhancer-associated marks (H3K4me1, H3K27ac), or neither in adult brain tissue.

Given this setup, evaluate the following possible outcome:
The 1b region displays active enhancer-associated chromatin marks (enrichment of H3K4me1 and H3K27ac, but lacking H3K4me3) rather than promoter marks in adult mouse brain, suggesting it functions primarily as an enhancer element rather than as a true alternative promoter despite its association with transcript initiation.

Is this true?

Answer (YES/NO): NO